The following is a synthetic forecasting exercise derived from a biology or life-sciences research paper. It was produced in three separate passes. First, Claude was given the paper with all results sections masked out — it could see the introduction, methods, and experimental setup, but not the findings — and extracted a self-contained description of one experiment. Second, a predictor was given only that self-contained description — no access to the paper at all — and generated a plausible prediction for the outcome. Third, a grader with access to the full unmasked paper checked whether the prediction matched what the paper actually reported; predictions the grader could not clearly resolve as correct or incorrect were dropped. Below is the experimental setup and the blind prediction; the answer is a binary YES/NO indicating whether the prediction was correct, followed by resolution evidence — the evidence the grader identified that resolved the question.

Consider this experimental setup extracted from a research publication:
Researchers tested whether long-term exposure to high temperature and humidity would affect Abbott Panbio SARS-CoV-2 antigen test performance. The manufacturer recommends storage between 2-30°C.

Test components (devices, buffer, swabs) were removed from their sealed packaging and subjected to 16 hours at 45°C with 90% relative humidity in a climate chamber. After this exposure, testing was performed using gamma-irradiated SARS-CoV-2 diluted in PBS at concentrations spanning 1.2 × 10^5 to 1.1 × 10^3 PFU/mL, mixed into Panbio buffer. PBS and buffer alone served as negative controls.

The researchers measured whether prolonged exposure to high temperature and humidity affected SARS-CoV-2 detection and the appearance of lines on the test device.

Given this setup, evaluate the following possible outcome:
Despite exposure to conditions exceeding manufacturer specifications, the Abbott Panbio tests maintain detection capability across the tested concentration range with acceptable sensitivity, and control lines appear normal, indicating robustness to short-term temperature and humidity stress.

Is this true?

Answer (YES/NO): NO